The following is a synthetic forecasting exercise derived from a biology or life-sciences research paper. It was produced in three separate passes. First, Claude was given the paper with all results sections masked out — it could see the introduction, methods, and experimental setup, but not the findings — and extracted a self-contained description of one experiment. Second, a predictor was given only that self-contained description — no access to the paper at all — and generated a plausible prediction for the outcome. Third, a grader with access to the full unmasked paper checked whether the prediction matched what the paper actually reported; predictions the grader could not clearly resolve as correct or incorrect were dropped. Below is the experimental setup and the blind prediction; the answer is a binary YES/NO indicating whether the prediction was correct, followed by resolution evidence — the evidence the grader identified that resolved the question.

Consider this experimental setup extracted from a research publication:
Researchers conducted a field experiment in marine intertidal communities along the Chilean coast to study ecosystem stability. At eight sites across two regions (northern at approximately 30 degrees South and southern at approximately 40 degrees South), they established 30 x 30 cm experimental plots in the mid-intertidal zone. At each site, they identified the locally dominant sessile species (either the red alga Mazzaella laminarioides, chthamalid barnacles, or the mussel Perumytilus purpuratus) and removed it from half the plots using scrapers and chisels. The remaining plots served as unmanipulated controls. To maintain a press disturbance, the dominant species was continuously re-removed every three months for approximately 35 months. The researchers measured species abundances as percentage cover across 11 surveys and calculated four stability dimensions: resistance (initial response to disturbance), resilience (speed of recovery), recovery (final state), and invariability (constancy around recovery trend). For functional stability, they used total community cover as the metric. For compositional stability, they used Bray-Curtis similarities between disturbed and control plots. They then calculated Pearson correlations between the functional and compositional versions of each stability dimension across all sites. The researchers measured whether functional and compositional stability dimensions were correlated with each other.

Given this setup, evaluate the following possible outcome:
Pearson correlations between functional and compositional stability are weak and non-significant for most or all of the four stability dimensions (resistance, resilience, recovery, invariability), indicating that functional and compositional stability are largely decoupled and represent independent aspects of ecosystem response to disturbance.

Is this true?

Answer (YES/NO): YES